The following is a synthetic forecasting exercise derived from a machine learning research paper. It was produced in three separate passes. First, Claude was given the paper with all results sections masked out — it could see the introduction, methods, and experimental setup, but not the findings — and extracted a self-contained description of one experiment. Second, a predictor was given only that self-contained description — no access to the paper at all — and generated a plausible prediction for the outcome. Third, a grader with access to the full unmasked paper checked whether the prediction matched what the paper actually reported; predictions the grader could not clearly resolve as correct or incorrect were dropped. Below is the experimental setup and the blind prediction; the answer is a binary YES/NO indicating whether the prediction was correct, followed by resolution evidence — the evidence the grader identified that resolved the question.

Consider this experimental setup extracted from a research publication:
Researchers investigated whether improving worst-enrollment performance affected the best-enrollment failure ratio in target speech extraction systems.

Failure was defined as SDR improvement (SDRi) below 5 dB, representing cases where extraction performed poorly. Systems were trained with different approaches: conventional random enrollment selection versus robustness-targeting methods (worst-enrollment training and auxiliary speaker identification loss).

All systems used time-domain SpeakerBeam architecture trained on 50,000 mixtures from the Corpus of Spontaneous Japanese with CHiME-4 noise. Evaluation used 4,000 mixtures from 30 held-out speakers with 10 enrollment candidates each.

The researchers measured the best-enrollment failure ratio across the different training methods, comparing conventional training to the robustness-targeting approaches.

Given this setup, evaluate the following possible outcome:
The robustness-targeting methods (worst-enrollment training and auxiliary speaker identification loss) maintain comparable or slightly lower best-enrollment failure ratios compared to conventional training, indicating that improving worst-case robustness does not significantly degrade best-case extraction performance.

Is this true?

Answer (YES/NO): YES